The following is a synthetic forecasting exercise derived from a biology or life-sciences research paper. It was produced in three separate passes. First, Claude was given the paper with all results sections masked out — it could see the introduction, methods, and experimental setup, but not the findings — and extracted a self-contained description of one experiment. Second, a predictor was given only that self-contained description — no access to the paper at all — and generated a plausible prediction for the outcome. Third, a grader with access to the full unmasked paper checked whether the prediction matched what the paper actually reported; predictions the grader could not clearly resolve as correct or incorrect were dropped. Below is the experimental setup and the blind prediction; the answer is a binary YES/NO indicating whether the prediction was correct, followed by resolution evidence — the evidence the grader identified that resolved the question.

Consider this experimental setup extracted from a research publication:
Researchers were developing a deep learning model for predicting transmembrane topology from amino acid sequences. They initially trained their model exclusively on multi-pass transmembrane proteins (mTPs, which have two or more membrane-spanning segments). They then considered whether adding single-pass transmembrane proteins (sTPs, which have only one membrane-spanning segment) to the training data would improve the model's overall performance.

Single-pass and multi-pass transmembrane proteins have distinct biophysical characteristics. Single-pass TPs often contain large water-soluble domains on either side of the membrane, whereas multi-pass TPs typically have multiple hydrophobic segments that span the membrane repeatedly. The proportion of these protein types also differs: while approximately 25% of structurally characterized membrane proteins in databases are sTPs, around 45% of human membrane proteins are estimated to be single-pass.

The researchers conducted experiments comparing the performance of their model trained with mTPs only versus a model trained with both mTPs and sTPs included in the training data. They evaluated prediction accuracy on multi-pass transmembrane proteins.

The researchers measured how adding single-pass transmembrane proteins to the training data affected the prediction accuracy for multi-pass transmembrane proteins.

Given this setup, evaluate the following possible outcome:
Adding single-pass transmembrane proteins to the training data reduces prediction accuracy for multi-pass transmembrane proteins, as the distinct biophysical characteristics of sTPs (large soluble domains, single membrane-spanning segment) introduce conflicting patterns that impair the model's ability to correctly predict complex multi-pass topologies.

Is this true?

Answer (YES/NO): YES